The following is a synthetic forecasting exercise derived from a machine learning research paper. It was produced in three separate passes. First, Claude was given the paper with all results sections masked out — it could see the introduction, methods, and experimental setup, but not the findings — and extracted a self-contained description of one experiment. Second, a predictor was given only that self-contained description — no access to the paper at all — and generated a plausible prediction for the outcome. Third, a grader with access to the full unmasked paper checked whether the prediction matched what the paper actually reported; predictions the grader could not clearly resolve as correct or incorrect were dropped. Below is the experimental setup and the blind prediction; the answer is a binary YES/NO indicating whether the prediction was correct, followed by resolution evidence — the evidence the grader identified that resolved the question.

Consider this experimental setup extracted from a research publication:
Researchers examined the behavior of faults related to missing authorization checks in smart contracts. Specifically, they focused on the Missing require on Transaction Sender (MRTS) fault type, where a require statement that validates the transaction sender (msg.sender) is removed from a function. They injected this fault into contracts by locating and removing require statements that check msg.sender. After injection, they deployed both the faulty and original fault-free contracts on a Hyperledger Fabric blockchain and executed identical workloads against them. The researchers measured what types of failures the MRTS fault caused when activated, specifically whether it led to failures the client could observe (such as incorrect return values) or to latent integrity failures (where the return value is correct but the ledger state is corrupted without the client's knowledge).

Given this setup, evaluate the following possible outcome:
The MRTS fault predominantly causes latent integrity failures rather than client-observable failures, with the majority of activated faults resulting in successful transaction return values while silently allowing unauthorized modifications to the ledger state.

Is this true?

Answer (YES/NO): NO